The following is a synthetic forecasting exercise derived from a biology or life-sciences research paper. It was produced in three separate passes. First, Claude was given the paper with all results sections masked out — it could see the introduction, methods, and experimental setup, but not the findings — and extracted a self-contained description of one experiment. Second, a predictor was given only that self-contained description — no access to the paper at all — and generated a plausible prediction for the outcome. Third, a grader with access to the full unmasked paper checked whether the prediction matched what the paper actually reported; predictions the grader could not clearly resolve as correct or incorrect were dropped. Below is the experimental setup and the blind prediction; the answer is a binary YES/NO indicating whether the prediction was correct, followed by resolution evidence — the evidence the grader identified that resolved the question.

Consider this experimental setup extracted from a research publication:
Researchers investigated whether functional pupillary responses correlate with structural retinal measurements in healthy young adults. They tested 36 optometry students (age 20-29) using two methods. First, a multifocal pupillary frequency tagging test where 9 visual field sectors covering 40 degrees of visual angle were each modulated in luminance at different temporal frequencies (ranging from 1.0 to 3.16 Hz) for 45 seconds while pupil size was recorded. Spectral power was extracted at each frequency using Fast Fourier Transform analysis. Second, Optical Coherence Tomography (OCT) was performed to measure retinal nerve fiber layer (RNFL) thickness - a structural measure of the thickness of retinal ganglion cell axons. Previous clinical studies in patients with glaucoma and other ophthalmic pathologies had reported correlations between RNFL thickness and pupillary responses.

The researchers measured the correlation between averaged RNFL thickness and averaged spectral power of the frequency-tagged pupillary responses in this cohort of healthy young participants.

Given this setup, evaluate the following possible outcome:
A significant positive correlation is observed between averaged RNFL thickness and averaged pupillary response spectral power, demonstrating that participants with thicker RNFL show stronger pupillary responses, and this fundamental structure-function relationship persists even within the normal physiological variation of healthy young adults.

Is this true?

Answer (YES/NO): NO